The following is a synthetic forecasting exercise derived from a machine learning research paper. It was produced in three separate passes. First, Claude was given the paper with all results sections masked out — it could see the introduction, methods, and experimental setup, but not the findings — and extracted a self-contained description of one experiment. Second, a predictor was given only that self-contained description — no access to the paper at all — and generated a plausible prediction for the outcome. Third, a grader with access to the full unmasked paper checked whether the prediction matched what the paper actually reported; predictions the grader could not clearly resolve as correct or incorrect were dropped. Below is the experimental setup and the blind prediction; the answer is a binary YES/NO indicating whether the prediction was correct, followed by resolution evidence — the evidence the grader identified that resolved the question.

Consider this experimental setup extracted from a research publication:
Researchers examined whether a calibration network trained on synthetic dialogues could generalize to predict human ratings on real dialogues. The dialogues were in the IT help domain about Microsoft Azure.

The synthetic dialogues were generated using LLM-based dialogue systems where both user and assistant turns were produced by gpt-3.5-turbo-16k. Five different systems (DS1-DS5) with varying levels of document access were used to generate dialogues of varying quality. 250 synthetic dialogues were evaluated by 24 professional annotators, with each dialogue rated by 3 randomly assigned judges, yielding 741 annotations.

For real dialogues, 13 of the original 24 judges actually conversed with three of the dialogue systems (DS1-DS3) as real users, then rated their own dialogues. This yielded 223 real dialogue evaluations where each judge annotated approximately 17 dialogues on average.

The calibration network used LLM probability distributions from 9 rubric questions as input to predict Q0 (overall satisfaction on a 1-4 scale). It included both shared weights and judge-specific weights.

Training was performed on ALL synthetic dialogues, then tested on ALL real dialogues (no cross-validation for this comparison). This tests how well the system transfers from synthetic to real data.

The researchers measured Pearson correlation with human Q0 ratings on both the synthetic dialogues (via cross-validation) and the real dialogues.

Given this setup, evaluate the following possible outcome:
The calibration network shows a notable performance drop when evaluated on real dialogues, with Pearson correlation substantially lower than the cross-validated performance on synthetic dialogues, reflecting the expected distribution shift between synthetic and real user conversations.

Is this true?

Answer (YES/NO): NO